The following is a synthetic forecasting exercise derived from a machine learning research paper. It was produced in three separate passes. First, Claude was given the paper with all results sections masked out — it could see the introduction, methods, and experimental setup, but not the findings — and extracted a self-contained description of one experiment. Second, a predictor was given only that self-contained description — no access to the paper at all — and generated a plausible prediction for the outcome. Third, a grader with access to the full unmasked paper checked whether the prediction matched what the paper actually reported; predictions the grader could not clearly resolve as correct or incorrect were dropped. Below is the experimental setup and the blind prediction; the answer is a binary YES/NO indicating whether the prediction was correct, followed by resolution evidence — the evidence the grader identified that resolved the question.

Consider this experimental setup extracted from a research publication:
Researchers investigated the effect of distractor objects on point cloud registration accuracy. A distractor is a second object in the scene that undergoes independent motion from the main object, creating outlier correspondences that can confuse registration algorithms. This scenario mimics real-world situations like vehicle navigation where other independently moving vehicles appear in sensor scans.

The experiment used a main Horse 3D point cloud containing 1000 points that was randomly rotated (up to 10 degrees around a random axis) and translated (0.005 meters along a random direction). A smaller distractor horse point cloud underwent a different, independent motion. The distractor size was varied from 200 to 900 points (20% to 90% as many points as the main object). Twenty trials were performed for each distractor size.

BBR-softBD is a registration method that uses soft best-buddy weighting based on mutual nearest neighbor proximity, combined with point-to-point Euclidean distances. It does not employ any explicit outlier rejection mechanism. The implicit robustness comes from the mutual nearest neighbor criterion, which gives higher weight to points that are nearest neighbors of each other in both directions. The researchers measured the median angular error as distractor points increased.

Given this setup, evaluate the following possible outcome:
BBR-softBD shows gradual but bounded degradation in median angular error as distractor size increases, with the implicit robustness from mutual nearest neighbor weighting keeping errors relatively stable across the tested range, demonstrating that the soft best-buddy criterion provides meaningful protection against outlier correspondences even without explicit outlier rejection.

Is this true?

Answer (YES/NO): NO